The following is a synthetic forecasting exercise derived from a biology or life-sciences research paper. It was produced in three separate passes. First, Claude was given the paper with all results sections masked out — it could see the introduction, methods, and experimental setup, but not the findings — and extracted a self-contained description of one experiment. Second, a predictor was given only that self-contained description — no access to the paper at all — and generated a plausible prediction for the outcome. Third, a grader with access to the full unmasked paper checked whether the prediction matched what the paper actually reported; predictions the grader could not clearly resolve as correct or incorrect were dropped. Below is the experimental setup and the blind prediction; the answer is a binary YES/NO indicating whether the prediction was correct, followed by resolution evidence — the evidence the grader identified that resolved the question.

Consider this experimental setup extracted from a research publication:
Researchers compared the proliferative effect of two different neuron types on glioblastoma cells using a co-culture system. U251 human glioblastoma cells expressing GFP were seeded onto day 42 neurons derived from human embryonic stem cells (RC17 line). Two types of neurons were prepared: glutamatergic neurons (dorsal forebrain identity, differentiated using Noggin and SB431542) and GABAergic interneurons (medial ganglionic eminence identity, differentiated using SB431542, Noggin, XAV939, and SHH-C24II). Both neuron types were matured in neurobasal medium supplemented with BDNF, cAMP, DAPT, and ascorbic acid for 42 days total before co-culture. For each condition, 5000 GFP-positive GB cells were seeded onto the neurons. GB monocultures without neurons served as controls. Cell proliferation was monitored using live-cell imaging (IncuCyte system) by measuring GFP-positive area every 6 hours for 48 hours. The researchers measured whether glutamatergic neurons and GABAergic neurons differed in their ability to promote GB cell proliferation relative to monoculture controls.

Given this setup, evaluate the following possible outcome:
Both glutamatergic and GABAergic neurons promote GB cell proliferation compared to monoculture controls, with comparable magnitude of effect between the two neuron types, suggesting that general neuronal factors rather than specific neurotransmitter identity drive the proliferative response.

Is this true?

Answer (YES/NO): NO